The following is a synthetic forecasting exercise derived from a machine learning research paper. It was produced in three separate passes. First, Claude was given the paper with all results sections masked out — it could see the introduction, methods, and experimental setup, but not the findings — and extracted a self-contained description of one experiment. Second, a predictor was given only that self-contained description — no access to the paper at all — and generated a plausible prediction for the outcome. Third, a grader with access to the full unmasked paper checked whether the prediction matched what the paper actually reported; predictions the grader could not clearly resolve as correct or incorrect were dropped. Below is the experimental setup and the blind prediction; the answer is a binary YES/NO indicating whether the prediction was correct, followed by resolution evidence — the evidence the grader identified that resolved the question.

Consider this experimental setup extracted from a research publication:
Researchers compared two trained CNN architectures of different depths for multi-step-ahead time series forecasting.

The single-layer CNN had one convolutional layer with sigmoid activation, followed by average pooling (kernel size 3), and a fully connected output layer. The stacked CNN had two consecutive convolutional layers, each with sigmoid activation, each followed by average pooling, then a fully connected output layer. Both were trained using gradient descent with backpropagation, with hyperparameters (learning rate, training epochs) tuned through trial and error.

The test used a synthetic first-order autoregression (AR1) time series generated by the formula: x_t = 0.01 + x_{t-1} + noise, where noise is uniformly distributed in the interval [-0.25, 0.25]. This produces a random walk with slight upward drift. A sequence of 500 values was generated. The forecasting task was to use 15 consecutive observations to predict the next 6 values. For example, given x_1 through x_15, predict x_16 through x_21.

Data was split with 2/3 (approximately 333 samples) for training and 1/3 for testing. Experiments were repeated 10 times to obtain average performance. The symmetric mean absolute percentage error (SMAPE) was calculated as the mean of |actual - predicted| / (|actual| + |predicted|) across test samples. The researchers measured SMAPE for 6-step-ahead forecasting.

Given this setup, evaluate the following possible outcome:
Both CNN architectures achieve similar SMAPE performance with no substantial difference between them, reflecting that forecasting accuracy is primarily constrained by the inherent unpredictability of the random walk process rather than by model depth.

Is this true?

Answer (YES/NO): NO